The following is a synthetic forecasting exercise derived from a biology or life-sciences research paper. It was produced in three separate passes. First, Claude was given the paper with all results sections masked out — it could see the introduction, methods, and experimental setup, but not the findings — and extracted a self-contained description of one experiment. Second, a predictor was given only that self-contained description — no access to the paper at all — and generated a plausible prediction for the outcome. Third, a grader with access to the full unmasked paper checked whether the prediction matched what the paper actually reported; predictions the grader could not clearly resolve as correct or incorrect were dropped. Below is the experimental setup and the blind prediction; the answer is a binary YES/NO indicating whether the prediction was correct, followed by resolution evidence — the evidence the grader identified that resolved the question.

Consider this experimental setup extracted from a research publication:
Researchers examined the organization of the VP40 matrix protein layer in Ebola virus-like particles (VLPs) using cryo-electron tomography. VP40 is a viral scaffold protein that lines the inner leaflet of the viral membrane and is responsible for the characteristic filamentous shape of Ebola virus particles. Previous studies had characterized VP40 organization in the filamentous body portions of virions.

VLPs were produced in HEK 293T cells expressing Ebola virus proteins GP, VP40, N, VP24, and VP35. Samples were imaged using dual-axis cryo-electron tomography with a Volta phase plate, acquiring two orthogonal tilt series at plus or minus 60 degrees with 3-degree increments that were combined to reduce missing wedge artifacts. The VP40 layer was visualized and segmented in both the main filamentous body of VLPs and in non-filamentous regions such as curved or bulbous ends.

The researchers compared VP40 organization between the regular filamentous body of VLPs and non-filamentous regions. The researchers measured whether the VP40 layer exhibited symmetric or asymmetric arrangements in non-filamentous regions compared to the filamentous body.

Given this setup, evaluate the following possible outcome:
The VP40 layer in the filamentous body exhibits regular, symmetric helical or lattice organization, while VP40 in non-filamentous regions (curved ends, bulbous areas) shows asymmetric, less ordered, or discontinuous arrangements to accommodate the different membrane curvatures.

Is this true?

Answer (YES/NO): YES